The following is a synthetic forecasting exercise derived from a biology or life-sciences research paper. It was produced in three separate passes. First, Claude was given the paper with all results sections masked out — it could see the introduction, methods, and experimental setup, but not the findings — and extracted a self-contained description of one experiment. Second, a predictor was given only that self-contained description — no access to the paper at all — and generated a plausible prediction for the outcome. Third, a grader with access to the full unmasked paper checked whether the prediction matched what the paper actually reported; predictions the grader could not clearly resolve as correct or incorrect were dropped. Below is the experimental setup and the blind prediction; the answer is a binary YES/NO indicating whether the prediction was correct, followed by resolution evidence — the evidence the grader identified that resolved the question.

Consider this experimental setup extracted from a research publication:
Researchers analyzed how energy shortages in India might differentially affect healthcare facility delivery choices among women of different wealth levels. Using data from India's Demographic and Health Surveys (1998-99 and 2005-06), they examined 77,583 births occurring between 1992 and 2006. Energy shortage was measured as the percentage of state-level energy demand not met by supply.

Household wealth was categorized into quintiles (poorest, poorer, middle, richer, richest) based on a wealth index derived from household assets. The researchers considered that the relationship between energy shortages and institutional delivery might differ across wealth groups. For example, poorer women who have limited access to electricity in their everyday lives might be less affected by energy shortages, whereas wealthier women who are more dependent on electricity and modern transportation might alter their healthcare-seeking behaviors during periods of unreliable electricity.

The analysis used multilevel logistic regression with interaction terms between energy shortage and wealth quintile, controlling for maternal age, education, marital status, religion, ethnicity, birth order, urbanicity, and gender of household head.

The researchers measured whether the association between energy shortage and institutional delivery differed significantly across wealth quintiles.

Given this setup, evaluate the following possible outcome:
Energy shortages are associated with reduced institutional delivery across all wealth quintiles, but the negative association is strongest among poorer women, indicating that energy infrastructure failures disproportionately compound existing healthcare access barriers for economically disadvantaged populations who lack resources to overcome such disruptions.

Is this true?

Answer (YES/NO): NO